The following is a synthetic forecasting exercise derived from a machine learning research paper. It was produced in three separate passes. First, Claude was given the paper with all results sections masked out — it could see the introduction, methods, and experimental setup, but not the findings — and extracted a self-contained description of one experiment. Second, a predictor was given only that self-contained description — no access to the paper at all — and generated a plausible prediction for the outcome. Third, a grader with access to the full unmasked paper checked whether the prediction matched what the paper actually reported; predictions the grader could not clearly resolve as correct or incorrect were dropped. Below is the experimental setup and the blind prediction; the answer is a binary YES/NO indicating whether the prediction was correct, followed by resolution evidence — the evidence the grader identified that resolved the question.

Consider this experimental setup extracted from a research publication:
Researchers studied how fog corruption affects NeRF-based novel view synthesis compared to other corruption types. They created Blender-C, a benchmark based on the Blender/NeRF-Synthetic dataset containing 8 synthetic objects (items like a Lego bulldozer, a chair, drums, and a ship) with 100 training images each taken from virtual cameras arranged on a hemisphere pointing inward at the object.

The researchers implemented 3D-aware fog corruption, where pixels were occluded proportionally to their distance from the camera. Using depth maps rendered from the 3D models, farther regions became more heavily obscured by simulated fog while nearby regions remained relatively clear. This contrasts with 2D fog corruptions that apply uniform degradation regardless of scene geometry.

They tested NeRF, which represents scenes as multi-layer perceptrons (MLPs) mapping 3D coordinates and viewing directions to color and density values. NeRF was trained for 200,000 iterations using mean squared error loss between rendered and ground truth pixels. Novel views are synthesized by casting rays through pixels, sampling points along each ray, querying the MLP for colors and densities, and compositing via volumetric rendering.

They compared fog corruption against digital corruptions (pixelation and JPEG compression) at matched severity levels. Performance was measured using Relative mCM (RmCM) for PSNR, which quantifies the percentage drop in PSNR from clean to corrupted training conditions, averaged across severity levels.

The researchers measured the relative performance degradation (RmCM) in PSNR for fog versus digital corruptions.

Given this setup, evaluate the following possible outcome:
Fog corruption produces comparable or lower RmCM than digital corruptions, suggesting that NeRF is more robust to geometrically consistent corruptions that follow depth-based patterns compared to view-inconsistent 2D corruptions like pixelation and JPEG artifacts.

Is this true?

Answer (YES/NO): NO